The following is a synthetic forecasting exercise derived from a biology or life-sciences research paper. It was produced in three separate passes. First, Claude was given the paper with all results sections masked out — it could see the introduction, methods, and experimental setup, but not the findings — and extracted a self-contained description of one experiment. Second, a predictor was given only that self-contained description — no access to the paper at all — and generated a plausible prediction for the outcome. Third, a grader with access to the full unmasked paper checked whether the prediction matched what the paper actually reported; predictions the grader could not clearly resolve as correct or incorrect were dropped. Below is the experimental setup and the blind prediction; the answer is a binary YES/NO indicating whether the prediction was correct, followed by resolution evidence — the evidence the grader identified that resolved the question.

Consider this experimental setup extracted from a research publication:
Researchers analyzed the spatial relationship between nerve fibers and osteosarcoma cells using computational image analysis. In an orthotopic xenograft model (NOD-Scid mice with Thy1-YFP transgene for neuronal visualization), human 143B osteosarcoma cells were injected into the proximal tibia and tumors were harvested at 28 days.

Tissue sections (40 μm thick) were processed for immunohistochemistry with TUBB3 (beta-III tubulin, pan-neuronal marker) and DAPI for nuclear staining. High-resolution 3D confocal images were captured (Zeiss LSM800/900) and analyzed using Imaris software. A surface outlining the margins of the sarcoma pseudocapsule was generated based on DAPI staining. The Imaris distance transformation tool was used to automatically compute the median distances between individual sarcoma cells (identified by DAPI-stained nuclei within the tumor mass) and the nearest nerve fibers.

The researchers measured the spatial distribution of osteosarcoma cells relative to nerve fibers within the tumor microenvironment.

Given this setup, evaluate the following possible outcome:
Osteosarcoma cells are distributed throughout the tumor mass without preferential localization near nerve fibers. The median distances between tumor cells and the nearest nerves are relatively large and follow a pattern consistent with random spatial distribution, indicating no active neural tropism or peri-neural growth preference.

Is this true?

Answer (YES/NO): NO